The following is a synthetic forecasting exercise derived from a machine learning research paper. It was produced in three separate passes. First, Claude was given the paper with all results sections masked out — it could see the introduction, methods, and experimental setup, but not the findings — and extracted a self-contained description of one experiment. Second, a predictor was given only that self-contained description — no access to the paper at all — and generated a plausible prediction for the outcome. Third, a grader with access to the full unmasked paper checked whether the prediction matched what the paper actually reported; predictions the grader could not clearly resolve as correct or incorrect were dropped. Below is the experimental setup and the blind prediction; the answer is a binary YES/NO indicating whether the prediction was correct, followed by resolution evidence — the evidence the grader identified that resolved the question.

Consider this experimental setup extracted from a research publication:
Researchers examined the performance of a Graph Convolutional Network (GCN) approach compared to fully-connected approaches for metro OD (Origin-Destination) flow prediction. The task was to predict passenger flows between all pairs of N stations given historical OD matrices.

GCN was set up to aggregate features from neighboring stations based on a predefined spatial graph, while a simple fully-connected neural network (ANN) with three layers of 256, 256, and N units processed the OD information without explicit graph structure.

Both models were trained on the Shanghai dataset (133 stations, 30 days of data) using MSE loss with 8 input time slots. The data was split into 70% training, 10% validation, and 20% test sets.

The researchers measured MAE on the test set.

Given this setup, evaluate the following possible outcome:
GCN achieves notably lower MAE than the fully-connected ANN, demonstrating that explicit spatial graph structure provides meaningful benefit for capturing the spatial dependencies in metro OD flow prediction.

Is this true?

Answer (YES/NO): NO